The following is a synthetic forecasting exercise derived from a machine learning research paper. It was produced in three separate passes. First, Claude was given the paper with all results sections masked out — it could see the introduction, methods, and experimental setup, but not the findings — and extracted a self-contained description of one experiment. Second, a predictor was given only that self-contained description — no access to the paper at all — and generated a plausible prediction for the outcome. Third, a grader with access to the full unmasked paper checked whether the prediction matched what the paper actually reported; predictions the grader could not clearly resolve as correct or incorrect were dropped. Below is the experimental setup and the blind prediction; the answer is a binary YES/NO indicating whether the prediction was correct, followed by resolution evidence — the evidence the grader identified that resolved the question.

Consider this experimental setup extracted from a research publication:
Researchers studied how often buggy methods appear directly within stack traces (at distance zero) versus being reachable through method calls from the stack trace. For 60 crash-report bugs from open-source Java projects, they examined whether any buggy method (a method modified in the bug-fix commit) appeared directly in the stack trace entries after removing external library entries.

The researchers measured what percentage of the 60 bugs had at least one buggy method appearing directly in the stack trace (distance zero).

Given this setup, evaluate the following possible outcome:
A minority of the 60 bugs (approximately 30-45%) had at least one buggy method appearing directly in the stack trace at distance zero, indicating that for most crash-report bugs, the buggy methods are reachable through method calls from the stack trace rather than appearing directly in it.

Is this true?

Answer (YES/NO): NO